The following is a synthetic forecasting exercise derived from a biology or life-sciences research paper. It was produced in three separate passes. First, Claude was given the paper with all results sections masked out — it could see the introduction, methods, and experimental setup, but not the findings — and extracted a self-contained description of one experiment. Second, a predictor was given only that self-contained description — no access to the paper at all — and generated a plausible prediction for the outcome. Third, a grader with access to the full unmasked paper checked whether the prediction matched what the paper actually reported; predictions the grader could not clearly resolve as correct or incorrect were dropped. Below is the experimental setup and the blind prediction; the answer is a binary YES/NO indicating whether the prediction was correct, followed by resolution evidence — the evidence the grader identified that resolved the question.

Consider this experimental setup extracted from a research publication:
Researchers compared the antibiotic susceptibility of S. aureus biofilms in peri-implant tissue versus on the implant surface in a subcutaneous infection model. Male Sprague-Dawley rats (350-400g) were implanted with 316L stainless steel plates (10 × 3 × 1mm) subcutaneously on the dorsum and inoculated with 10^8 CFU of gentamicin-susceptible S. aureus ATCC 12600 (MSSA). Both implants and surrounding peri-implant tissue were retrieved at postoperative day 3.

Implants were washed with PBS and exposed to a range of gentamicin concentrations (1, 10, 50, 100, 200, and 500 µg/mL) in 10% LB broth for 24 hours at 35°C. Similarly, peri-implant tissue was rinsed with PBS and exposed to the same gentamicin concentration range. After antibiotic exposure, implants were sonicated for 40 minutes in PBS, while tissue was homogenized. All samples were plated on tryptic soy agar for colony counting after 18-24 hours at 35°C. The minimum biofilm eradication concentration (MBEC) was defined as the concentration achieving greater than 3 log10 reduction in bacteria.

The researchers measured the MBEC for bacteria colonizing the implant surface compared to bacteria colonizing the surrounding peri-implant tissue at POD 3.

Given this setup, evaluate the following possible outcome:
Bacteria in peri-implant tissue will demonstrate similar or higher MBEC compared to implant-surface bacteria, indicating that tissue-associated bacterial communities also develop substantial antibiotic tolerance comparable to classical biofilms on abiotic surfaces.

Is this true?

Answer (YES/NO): YES